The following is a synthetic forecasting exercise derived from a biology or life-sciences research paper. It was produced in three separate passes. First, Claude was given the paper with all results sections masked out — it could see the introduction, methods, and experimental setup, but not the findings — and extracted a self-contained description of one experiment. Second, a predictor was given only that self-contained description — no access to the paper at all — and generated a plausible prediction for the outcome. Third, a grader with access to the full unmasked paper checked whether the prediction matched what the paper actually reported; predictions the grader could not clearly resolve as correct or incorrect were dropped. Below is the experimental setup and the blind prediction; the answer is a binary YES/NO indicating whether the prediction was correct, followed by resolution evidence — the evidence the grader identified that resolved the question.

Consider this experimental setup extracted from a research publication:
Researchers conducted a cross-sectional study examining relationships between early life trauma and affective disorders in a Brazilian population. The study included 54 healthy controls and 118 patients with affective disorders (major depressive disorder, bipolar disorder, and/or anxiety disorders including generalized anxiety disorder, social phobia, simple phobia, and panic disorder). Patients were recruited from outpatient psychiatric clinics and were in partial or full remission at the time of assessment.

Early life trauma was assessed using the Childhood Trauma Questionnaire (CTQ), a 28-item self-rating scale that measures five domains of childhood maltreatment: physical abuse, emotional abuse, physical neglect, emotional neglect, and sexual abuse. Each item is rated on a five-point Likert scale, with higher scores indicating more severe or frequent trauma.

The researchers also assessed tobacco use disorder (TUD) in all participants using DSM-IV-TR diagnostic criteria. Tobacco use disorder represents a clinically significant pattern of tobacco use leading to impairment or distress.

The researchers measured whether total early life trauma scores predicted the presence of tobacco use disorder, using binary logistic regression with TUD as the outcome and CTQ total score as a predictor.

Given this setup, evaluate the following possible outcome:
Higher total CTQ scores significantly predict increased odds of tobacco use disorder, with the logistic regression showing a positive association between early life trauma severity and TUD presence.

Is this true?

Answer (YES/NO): NO